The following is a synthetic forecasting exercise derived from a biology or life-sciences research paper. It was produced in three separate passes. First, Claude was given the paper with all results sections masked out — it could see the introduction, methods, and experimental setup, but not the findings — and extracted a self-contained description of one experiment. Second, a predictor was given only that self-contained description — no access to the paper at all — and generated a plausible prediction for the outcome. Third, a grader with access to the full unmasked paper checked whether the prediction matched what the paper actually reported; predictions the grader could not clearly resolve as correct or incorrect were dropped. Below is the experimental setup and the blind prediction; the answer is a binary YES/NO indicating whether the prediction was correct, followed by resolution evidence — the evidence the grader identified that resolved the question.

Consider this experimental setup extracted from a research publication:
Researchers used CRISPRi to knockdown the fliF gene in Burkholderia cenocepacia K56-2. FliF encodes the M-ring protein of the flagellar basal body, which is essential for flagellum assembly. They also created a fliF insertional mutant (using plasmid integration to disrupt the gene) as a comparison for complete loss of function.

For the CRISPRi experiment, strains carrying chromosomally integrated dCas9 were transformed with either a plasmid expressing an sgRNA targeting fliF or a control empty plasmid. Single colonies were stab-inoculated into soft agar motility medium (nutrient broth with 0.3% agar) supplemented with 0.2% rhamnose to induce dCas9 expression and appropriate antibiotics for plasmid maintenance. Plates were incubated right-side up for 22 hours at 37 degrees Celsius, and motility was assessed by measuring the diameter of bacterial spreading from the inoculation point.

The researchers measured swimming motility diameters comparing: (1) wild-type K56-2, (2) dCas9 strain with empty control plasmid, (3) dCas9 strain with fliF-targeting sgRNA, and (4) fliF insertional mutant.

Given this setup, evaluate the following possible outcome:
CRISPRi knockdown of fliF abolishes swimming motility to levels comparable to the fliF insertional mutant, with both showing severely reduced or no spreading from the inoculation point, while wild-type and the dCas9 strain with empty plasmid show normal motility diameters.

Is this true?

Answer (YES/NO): NO